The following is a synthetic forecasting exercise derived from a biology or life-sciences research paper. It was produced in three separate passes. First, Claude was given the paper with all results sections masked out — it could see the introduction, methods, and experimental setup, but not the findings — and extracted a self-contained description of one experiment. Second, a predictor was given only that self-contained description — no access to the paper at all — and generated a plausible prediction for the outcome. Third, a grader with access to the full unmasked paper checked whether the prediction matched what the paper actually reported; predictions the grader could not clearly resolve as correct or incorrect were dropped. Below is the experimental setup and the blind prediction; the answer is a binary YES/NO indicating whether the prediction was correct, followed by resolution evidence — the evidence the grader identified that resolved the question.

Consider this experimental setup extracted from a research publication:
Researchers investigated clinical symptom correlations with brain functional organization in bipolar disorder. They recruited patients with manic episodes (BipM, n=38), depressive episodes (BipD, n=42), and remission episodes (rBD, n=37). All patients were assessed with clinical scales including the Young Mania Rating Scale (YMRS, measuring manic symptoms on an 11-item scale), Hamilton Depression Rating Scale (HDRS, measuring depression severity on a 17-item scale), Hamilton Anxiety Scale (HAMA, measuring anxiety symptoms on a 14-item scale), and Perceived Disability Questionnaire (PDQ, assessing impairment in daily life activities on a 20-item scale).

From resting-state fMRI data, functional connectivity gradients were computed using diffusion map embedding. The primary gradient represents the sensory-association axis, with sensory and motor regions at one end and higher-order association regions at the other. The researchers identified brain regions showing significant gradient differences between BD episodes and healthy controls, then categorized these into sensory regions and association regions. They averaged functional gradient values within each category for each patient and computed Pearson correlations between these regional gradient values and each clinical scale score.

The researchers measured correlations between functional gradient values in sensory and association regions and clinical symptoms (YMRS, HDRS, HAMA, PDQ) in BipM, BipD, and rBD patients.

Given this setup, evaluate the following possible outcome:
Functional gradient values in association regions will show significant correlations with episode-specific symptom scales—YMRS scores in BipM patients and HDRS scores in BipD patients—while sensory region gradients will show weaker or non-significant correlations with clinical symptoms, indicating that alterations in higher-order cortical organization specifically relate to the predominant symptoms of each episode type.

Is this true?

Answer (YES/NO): YES